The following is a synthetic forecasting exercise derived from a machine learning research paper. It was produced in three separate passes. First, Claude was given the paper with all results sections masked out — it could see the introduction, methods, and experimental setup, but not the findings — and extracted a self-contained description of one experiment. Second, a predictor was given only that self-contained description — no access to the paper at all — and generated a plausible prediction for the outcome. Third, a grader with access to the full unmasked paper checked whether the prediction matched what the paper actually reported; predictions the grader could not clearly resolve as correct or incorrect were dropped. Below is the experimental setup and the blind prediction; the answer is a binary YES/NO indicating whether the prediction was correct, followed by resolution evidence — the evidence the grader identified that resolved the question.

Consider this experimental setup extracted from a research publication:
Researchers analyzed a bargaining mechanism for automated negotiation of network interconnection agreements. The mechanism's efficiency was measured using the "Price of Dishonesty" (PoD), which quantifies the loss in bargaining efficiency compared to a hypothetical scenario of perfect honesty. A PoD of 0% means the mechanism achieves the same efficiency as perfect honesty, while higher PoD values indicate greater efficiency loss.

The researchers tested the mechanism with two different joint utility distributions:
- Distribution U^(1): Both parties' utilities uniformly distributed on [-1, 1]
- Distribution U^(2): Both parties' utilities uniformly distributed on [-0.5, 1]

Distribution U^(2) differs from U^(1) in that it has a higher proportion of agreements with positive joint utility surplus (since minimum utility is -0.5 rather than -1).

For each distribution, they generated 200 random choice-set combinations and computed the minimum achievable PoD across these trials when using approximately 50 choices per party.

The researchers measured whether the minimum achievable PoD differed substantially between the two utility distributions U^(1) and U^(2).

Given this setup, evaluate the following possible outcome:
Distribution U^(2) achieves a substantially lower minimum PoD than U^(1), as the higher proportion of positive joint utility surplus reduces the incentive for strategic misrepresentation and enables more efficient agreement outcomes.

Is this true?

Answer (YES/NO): NO